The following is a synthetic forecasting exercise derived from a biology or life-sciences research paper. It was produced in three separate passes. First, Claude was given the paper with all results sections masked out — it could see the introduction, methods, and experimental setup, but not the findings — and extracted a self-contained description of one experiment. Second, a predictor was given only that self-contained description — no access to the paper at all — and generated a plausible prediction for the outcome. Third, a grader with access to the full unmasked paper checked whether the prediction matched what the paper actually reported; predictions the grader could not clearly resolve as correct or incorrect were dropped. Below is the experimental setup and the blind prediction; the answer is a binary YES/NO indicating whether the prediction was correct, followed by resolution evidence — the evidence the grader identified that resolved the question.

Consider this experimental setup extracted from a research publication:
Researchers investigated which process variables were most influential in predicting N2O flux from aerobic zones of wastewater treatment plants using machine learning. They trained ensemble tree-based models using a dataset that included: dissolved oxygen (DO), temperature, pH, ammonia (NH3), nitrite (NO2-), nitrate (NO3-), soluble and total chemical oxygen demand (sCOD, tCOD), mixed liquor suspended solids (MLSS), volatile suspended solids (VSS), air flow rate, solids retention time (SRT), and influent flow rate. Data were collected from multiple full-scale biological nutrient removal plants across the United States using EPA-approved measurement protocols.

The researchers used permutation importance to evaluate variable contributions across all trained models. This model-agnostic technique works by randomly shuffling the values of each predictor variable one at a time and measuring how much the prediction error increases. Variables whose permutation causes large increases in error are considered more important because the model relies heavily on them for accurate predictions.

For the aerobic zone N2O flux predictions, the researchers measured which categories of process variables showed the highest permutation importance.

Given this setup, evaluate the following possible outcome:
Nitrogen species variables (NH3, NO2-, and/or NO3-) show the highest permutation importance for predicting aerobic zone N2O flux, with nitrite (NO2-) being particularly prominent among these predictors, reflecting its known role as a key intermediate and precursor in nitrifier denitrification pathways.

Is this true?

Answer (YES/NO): NO